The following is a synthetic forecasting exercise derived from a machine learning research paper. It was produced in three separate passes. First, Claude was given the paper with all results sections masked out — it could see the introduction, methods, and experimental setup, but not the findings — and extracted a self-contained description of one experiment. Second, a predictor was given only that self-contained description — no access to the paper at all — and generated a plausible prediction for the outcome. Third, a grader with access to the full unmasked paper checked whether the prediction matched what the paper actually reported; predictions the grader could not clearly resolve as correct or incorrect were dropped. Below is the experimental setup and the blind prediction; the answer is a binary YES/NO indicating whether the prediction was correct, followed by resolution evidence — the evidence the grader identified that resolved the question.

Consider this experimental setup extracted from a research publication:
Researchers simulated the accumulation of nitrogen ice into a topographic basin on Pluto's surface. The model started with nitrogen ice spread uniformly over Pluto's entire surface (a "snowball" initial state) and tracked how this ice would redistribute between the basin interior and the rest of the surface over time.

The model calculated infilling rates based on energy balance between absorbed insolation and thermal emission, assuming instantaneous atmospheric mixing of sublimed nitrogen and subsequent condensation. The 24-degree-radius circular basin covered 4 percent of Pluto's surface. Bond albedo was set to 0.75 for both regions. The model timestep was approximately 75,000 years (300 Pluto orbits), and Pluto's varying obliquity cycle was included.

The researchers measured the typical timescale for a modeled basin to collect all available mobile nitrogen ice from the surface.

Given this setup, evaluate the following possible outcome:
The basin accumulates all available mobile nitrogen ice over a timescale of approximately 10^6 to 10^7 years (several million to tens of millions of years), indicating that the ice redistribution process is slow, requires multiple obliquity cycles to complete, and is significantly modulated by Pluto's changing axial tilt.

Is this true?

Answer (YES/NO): YES